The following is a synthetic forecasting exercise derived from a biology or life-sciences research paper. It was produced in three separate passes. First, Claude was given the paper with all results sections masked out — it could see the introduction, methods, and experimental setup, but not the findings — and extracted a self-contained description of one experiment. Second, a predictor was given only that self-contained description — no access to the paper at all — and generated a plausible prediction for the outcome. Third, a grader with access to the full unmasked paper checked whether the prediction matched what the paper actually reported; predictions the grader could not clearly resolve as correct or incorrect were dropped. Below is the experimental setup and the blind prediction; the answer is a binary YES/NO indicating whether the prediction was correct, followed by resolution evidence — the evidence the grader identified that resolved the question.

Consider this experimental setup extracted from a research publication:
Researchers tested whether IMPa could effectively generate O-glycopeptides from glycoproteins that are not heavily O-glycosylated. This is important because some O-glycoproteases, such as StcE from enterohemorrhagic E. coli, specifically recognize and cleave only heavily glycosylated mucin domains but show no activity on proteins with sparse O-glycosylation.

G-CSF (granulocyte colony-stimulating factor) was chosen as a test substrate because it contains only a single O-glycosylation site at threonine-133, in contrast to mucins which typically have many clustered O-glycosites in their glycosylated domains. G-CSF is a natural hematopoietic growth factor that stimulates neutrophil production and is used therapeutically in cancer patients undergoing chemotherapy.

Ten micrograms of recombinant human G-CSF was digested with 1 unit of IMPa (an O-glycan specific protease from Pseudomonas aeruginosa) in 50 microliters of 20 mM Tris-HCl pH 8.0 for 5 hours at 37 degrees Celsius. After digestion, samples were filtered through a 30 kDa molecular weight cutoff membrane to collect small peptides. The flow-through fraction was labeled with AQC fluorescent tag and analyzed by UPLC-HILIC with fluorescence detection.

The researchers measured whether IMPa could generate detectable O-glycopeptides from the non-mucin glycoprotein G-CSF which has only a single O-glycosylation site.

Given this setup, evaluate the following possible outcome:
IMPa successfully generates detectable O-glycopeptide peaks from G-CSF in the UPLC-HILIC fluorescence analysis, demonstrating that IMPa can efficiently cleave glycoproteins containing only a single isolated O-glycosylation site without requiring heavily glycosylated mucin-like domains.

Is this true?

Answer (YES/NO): YES